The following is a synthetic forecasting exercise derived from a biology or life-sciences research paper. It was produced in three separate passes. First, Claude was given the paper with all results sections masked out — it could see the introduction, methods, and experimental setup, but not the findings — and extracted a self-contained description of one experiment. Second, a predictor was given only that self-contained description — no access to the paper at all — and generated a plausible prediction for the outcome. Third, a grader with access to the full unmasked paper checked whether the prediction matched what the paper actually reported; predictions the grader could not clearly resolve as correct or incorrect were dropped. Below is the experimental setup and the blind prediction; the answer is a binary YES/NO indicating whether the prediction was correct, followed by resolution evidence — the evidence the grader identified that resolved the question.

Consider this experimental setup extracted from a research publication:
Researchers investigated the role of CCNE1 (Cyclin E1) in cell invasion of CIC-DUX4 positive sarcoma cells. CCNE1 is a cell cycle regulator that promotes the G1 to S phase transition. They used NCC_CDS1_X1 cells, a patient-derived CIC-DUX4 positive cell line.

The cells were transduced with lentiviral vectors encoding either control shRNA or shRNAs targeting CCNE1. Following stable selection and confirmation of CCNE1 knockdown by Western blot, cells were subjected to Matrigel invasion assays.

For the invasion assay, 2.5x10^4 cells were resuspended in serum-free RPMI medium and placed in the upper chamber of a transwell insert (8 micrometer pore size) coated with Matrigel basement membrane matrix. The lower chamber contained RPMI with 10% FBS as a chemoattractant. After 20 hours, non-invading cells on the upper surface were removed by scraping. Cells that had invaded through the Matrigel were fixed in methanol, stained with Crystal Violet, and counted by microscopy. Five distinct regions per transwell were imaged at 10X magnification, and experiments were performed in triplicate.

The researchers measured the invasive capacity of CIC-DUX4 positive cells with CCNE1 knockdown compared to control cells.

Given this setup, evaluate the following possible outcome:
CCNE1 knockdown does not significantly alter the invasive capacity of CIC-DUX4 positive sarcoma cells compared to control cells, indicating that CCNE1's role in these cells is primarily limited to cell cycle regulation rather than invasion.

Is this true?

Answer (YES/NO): YES